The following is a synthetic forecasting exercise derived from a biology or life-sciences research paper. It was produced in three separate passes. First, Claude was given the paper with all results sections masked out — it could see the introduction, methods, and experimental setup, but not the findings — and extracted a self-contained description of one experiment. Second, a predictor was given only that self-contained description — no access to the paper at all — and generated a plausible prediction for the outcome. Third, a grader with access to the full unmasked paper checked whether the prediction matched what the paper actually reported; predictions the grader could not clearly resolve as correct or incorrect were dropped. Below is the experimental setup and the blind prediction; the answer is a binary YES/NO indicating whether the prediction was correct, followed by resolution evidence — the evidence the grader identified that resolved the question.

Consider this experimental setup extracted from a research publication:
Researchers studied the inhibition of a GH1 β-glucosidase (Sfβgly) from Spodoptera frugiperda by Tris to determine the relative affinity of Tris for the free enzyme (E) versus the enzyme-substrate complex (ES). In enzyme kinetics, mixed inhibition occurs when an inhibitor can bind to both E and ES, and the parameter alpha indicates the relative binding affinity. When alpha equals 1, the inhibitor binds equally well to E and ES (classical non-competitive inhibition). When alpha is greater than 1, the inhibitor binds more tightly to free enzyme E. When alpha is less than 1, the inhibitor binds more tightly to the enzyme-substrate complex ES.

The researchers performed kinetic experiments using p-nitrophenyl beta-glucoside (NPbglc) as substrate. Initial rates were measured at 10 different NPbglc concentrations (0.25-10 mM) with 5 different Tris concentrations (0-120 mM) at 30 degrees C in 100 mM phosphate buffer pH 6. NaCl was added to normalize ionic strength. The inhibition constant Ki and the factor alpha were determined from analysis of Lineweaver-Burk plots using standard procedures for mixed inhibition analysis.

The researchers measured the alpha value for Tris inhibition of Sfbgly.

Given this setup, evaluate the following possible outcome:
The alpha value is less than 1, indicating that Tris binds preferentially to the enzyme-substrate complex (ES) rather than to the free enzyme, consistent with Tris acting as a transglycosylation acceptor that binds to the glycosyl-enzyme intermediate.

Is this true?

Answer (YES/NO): NO